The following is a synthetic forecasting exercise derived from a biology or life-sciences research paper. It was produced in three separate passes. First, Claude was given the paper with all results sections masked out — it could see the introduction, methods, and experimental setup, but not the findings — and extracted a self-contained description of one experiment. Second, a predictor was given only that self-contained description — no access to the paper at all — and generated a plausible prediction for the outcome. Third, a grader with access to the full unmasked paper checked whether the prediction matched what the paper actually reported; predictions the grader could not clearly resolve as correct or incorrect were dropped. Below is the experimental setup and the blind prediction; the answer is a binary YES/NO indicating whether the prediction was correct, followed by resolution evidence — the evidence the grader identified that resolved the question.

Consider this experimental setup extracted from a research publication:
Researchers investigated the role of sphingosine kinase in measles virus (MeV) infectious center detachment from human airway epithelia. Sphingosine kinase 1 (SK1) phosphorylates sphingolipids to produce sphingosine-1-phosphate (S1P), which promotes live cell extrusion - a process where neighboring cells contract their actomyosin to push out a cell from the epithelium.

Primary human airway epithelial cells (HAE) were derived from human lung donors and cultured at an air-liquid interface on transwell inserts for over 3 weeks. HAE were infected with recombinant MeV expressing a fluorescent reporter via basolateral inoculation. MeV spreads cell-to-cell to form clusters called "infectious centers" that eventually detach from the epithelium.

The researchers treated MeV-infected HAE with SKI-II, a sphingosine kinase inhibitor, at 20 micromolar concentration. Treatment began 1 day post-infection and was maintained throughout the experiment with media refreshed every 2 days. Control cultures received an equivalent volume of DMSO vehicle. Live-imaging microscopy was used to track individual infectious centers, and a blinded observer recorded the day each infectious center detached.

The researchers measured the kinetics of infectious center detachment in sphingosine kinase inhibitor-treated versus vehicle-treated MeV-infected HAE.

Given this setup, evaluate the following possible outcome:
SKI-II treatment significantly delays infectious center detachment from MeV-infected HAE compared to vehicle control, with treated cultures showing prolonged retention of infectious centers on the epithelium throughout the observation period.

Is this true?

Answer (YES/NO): YES